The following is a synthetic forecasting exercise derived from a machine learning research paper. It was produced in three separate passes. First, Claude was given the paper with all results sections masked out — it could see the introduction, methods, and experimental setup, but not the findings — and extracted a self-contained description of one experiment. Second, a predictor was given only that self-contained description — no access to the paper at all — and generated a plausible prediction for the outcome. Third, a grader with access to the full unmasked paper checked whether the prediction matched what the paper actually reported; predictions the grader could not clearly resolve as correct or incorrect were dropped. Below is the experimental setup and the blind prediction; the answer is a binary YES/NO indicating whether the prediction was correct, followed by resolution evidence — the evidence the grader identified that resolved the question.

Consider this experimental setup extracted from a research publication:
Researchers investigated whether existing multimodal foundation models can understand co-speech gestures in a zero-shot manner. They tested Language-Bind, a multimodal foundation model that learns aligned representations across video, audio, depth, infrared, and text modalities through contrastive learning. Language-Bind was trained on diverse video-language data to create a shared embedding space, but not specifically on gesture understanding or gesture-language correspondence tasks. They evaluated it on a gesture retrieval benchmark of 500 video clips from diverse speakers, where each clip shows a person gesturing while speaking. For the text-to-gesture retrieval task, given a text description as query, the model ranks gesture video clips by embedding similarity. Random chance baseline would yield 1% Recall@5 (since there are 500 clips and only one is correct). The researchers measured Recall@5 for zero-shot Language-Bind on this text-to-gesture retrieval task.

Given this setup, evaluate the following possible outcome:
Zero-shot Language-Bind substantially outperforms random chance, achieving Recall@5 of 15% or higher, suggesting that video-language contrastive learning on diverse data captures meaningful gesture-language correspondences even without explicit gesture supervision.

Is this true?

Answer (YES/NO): NO